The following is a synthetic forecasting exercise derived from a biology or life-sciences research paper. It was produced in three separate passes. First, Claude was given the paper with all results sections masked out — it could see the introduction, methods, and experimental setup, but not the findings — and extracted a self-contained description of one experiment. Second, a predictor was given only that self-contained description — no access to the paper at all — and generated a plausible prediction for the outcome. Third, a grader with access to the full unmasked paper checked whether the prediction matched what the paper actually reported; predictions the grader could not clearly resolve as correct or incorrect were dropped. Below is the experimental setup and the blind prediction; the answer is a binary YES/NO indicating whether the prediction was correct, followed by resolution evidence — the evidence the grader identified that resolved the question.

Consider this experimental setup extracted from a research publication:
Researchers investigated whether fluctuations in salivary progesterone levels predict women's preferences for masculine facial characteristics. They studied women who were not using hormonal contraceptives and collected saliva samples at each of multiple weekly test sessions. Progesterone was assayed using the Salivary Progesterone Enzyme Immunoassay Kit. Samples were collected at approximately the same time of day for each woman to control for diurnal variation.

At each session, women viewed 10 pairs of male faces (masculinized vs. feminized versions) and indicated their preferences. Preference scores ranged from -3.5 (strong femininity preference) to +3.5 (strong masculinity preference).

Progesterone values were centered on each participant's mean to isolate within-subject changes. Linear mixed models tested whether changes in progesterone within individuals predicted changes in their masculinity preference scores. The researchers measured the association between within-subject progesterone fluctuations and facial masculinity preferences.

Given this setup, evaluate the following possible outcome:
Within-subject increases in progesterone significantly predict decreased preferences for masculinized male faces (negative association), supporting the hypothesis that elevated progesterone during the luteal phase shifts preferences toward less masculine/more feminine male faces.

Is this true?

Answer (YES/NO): NO